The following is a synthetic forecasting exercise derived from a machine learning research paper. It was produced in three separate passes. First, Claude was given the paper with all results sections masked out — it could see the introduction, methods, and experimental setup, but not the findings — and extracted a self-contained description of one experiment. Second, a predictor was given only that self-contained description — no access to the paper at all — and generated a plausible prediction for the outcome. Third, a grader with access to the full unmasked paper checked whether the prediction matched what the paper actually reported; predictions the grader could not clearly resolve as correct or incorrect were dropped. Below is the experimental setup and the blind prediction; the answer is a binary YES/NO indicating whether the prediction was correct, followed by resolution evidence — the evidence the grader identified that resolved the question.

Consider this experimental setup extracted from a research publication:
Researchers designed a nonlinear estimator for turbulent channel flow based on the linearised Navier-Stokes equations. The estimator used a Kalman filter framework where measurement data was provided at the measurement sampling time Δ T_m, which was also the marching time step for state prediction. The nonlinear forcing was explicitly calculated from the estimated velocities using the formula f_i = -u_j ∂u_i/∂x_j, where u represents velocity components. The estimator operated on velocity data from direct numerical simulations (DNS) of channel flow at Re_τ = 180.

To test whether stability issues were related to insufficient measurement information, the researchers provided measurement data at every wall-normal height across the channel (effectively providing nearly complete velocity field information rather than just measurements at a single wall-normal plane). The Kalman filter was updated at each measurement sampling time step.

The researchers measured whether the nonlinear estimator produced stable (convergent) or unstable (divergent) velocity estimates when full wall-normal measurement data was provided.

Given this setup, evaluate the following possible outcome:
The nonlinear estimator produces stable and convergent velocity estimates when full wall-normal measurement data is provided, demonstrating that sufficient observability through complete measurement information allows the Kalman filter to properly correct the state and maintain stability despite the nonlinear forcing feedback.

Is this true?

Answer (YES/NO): NO